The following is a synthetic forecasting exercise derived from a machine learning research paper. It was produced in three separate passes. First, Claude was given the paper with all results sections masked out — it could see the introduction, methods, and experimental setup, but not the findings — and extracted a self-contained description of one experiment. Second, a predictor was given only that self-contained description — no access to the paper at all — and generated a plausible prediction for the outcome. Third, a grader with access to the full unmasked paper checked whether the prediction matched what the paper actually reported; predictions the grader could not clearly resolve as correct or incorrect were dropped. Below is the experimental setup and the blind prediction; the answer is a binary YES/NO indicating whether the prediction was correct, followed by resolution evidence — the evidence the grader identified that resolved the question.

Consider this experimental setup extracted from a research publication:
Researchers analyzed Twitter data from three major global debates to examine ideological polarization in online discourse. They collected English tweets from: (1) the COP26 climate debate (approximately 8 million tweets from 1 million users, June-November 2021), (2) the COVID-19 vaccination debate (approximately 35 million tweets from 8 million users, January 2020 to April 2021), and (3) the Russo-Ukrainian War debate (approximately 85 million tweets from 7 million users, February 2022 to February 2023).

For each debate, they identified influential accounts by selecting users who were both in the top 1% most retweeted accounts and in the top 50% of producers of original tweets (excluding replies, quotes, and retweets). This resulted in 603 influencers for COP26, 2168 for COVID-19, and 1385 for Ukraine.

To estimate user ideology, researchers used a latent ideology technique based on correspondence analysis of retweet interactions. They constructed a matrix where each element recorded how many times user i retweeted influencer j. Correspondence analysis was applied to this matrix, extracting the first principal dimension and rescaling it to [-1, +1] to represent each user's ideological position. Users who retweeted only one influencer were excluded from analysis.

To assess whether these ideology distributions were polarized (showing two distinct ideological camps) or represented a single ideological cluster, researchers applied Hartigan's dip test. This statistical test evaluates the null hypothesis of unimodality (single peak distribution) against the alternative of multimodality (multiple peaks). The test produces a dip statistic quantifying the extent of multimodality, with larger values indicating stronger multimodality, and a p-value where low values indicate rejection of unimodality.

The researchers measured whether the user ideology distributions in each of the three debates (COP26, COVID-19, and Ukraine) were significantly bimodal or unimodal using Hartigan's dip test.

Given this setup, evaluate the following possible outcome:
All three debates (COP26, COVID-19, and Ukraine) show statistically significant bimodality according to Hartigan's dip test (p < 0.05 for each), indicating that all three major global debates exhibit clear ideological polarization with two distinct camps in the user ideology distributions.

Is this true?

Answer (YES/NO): YES